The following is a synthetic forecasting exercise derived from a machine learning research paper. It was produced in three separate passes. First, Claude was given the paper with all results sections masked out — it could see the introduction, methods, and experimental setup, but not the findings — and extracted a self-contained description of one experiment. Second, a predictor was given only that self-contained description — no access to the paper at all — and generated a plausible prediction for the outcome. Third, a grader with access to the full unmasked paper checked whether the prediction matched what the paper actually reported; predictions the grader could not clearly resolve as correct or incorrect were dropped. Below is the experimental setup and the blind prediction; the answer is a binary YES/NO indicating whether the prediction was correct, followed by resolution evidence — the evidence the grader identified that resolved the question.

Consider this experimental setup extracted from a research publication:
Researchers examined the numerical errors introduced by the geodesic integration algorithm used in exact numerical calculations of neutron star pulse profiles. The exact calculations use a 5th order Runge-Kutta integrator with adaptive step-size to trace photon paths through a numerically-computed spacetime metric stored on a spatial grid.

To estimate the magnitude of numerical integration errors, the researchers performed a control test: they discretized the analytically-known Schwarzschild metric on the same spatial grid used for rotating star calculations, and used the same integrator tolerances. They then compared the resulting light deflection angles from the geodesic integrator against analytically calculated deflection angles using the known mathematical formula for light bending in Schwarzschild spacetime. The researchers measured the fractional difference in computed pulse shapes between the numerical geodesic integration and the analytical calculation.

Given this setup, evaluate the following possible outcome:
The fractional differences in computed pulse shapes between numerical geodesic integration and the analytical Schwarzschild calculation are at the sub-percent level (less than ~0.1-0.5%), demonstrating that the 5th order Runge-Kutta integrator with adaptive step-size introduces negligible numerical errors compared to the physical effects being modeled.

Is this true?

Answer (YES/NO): YES